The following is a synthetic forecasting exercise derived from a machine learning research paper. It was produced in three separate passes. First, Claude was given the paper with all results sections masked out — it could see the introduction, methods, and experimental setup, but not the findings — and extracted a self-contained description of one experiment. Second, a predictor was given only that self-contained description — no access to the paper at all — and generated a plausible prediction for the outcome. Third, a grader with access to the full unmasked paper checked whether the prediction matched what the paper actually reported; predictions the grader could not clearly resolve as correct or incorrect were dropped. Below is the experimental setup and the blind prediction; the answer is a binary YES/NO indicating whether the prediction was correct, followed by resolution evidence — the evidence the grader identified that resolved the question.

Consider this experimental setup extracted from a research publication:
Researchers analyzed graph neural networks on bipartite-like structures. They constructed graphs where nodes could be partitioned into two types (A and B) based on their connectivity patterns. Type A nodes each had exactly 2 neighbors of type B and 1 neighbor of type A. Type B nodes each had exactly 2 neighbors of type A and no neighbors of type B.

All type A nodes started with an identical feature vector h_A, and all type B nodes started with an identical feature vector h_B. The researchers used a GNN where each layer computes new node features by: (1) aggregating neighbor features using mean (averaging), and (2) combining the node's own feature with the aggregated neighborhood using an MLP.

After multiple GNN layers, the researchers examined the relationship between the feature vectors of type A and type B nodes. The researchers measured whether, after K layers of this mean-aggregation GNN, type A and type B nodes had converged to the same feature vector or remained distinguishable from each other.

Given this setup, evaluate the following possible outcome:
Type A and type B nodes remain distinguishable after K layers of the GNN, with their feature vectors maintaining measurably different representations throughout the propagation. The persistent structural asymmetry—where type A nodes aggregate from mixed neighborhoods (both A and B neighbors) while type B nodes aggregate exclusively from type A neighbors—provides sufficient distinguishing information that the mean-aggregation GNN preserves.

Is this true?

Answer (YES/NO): YES